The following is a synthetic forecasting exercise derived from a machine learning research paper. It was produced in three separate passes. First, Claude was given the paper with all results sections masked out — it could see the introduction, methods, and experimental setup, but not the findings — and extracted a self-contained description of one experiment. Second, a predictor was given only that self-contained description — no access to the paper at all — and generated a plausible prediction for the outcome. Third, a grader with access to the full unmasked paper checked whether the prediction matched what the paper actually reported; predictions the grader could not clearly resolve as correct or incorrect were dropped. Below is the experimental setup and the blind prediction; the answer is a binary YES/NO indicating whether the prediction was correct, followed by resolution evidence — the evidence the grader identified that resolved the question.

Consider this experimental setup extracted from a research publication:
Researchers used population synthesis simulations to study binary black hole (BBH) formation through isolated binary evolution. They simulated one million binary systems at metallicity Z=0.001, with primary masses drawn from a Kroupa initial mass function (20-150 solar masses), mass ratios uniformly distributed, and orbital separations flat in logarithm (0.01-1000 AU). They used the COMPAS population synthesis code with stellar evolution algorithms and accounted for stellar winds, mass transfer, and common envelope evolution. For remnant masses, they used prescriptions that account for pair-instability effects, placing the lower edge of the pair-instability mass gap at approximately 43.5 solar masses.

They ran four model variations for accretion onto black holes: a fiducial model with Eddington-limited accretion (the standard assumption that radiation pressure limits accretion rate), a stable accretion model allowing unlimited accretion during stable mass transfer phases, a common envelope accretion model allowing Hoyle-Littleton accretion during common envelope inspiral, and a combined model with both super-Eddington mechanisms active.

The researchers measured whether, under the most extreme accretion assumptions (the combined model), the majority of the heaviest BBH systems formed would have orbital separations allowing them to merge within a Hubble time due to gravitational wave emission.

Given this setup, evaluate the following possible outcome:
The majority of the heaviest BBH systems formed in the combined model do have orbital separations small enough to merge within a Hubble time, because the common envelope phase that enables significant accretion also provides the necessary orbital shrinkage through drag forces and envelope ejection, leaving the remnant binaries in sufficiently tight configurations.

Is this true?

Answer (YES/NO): NO